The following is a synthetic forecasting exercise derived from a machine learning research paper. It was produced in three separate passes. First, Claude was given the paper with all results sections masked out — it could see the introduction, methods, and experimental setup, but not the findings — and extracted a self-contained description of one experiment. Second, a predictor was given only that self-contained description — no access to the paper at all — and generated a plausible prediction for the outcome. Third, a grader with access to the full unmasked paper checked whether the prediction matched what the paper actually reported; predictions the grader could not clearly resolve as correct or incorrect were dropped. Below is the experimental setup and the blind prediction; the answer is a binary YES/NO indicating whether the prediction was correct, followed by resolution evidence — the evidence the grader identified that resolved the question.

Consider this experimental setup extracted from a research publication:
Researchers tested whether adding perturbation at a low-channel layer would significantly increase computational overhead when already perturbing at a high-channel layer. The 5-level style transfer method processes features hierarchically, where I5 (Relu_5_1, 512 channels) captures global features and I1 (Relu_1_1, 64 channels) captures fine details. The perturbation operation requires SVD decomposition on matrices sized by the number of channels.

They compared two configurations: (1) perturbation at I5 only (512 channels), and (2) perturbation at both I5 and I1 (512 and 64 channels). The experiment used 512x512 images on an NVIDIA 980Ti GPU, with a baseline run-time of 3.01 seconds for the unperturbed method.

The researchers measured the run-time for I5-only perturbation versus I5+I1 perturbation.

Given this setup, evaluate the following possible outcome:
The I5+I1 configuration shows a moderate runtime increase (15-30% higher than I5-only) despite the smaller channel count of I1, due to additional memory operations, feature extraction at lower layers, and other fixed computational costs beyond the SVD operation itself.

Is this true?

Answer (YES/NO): NO